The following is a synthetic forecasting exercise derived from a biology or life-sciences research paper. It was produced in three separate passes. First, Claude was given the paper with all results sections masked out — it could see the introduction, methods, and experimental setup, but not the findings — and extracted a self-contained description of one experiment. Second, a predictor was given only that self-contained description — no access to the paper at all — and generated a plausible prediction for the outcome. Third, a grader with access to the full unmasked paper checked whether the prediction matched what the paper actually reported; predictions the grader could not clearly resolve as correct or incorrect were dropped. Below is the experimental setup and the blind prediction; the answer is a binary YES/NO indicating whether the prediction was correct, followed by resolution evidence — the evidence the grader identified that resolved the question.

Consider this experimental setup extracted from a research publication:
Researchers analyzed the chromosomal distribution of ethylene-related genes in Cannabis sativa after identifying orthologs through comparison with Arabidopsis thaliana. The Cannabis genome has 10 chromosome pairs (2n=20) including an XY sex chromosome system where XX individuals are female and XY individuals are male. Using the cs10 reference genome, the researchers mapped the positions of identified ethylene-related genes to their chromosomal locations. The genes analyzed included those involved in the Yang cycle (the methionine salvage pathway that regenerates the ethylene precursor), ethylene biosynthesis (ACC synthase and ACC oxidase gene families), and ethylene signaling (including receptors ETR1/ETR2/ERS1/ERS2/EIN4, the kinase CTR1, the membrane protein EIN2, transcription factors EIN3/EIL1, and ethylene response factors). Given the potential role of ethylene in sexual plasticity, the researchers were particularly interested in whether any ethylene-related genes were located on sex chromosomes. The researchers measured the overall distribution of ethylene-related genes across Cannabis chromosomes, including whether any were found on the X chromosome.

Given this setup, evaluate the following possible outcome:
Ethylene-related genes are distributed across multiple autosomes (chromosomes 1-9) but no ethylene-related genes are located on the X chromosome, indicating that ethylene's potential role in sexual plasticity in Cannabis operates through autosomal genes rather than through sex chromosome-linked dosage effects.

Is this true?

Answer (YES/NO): NO